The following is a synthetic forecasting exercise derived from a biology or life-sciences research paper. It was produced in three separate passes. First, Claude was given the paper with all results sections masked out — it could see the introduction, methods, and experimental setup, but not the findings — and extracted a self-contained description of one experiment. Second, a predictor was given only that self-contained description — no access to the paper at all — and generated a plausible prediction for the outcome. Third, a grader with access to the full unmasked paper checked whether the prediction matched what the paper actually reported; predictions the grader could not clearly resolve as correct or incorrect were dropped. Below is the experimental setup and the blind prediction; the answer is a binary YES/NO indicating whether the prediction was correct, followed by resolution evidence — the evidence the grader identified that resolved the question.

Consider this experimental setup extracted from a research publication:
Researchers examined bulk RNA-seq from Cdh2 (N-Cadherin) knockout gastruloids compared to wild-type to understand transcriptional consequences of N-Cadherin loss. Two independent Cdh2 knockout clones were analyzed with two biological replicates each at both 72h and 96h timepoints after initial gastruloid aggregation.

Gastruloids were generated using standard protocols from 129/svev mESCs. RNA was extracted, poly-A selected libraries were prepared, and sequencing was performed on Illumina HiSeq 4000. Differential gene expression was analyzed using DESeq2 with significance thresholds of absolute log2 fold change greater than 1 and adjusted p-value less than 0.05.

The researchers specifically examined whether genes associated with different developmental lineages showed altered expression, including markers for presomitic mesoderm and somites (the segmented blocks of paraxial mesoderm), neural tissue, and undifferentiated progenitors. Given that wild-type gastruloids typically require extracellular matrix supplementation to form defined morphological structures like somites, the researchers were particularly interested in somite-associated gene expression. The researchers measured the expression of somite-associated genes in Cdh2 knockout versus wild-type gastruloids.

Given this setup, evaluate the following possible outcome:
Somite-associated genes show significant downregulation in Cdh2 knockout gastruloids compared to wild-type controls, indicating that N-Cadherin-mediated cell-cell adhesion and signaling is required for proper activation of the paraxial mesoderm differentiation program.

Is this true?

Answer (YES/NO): NO